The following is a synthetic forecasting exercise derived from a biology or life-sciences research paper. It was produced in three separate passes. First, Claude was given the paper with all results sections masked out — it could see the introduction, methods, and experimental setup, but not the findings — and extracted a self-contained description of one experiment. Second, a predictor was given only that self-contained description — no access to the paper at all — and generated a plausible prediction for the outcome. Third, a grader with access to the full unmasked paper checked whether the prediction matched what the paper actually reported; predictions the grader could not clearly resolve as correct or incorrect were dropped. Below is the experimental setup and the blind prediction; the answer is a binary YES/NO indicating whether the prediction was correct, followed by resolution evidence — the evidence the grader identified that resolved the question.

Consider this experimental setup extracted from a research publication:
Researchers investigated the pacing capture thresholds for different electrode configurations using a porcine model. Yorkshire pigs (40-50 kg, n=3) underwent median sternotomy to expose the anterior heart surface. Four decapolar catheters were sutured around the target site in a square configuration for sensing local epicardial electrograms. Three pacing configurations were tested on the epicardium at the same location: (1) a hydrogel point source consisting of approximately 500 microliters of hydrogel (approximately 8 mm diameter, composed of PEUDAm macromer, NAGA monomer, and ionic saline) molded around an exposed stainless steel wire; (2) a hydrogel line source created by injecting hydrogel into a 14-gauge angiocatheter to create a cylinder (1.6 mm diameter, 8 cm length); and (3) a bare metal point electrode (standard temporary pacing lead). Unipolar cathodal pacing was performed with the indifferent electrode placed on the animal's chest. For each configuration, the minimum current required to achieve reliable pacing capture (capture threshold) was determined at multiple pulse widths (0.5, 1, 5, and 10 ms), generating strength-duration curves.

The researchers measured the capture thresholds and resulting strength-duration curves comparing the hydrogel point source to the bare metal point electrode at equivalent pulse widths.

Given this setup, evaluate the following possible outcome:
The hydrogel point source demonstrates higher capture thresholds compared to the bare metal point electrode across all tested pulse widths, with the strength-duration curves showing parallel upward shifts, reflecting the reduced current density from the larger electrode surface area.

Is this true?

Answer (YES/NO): NO